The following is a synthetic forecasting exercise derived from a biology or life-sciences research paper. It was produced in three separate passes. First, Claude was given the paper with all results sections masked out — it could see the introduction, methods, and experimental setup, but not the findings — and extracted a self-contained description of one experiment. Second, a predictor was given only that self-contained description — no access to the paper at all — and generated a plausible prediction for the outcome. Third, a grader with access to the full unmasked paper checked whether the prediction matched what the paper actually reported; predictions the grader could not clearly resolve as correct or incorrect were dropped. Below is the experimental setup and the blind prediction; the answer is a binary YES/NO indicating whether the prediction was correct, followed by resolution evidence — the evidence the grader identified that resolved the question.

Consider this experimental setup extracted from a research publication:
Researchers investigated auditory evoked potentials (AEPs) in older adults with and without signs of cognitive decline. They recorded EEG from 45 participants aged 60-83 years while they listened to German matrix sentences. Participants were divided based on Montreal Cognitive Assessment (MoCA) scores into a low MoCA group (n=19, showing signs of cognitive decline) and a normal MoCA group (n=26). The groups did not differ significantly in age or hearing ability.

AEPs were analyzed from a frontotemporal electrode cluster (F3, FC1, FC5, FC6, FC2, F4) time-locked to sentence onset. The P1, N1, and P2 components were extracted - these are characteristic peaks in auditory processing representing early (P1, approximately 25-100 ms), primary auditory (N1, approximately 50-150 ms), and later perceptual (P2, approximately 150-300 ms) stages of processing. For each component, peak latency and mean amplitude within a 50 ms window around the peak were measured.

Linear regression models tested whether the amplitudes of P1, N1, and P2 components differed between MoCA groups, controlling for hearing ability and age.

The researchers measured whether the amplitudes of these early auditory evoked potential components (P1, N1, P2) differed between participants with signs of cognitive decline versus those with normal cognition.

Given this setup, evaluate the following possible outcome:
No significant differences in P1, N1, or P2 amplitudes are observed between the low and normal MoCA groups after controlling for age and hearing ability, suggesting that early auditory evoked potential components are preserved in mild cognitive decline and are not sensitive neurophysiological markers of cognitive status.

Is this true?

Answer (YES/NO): NO